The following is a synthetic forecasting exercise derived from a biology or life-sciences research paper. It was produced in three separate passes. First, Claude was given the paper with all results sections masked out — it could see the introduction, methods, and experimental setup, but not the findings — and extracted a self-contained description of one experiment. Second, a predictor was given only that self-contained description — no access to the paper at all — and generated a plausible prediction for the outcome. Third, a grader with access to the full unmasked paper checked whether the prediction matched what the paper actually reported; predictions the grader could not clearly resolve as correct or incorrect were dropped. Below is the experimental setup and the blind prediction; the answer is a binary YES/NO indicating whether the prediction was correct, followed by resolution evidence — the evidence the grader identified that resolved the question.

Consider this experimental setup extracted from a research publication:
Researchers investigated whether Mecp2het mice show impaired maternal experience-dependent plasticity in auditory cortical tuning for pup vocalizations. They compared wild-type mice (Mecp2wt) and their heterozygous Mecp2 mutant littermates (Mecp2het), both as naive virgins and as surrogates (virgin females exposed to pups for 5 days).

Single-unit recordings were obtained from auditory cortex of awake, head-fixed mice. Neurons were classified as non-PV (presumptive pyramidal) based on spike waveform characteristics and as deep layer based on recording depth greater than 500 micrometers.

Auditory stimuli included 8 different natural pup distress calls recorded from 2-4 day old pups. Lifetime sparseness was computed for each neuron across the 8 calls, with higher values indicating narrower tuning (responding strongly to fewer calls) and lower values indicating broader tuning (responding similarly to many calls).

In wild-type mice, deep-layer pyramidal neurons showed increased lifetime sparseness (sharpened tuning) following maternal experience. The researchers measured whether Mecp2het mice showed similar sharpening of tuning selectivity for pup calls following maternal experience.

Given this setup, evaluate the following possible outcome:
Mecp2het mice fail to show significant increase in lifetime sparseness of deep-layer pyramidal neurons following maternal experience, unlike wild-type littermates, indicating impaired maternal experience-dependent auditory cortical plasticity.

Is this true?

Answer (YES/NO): YES